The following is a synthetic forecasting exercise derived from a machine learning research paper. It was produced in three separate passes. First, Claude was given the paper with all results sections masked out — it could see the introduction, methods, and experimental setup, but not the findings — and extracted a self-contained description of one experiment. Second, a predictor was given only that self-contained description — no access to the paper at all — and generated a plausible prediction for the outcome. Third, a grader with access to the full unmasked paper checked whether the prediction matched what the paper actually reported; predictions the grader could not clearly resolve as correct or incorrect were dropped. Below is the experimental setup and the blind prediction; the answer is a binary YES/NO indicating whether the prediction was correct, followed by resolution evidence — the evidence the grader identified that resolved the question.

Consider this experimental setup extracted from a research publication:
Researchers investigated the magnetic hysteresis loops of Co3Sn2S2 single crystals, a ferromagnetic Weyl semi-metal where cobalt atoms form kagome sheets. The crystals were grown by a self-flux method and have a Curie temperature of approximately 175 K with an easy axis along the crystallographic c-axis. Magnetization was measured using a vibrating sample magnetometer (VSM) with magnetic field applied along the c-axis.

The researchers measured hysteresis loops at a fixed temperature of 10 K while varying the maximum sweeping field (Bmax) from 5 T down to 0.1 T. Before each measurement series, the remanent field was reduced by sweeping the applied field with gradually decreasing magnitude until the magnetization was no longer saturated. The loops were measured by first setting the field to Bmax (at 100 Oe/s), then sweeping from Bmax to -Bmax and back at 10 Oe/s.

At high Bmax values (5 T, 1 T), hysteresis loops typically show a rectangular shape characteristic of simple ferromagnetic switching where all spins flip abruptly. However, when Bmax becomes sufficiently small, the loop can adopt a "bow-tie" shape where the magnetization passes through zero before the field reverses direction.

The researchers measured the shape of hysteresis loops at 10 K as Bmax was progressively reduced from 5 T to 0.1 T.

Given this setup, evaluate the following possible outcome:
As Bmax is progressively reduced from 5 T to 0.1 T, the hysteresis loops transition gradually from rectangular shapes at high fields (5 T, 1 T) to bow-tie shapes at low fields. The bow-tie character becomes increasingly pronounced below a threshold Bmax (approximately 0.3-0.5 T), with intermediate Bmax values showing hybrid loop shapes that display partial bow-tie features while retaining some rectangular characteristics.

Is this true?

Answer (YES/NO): NO